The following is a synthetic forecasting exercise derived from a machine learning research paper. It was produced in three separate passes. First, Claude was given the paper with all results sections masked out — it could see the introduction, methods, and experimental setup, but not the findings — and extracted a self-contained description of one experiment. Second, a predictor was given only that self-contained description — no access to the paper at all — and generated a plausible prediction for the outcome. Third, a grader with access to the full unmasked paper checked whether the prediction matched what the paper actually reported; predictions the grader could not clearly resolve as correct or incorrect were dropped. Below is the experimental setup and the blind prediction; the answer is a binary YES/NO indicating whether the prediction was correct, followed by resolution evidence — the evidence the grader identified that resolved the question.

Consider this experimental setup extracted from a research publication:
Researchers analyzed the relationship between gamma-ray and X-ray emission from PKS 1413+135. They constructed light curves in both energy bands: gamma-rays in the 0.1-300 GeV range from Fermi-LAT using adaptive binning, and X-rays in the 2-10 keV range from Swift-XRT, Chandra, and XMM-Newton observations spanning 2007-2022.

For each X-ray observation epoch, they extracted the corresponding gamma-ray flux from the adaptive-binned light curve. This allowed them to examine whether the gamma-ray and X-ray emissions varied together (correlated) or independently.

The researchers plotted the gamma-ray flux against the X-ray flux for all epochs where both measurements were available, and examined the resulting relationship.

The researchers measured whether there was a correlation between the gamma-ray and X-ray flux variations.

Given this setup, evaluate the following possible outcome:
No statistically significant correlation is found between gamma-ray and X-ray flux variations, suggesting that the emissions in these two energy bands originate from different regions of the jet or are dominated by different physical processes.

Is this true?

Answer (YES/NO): YES